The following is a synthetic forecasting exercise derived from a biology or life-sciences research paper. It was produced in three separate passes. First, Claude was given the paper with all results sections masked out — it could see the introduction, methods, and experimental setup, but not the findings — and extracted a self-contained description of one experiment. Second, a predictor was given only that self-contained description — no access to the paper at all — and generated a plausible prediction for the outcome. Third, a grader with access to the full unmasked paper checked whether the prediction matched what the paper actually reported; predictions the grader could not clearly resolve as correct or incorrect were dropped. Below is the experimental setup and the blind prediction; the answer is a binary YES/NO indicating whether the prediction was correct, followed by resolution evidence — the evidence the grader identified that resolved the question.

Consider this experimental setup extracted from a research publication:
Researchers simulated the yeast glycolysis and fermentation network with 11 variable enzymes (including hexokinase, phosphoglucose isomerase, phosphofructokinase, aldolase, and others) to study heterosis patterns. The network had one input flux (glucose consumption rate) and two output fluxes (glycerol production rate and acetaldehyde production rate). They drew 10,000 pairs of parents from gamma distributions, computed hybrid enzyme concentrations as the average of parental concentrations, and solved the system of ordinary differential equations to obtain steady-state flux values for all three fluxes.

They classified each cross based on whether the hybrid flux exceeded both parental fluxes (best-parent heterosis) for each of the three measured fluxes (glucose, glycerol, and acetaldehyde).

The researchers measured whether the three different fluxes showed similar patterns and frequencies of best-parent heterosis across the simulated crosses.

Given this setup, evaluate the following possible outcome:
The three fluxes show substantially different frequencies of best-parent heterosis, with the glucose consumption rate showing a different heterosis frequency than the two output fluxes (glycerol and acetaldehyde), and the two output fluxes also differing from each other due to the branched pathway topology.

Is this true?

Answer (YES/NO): NO